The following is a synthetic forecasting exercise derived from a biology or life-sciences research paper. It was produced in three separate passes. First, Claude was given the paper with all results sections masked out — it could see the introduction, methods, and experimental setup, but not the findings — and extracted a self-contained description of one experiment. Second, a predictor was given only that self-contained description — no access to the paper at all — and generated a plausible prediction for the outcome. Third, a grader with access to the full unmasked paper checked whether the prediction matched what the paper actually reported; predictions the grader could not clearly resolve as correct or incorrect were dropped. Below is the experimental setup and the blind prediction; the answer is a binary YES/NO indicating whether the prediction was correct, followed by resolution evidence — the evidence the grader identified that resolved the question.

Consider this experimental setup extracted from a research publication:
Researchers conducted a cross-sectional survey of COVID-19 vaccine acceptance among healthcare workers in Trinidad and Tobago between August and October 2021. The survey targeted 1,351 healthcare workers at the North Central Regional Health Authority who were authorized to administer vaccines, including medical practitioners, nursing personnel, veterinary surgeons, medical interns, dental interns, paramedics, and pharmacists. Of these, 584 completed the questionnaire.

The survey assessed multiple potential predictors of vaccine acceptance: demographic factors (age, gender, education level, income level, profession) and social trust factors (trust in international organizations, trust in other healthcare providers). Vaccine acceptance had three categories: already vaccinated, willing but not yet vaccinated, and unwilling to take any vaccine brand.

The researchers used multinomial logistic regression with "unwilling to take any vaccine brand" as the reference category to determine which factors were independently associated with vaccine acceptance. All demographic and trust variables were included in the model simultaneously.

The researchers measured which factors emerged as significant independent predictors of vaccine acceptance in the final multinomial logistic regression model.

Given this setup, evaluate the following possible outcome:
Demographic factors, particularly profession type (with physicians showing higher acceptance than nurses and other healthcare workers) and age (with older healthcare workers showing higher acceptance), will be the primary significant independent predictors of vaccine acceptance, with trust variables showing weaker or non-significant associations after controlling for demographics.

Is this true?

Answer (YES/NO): NO